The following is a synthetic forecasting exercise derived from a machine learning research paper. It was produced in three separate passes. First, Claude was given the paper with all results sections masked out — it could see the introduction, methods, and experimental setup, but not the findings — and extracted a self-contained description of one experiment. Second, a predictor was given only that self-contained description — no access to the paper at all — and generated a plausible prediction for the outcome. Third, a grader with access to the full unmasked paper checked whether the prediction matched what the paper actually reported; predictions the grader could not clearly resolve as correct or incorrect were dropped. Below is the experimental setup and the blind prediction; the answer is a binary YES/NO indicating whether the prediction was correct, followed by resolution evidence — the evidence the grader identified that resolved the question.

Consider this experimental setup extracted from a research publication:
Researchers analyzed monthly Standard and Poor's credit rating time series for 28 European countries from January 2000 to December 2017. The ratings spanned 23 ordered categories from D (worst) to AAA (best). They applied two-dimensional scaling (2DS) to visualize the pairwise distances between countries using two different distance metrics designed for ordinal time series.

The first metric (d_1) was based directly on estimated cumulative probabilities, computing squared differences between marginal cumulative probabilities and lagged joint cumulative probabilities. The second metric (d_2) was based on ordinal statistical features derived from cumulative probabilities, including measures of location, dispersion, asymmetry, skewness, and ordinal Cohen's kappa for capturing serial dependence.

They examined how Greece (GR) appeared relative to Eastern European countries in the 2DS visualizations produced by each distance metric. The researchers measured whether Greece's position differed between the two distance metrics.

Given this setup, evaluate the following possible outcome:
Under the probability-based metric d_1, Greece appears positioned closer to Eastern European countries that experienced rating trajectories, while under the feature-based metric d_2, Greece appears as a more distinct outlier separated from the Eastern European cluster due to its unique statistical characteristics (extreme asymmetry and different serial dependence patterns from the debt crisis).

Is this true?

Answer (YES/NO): YES